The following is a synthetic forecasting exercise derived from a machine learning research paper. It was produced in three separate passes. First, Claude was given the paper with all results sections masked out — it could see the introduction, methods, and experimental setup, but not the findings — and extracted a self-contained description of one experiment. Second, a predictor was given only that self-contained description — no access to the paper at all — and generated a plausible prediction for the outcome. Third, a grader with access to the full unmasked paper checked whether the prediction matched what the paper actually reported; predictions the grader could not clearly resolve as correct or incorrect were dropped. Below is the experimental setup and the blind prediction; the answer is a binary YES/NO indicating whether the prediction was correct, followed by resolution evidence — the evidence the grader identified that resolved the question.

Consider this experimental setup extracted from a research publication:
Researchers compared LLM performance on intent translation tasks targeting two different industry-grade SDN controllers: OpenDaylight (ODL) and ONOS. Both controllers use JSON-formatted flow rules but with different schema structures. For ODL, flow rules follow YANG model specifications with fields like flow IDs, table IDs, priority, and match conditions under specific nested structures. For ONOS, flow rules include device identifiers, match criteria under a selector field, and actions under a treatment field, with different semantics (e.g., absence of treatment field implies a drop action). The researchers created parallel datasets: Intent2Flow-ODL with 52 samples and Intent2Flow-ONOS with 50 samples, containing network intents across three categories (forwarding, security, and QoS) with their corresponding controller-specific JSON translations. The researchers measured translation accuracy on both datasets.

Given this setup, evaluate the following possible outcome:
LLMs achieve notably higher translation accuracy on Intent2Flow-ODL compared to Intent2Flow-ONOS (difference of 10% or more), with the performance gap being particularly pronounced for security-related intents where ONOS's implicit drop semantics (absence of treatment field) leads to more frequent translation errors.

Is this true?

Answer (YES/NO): NO